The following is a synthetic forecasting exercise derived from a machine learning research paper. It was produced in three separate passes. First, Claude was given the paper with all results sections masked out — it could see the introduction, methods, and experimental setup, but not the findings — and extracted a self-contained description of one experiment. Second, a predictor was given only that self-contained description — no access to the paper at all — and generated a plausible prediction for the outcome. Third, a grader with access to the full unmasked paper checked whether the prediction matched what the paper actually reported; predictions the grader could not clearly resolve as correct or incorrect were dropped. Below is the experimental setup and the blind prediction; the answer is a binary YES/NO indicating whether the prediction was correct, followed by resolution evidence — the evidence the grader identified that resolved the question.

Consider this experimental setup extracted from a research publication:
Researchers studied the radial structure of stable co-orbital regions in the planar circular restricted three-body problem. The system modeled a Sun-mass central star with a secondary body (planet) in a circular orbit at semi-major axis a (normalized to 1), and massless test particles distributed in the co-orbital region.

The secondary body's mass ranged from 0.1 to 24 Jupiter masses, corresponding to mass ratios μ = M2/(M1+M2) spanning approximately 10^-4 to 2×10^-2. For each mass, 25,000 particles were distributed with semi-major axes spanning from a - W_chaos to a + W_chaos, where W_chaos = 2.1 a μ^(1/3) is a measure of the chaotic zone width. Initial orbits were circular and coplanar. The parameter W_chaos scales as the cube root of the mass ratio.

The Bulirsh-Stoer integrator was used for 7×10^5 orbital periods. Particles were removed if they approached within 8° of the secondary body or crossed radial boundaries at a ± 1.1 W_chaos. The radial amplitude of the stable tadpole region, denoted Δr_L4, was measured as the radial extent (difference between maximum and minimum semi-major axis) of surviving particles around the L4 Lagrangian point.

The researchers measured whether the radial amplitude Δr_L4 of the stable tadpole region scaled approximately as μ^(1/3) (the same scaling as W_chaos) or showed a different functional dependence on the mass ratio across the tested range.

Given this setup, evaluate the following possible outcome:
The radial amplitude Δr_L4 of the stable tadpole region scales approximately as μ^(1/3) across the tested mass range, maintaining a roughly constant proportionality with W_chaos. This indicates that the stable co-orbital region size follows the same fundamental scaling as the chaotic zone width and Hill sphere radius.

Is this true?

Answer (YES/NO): NO